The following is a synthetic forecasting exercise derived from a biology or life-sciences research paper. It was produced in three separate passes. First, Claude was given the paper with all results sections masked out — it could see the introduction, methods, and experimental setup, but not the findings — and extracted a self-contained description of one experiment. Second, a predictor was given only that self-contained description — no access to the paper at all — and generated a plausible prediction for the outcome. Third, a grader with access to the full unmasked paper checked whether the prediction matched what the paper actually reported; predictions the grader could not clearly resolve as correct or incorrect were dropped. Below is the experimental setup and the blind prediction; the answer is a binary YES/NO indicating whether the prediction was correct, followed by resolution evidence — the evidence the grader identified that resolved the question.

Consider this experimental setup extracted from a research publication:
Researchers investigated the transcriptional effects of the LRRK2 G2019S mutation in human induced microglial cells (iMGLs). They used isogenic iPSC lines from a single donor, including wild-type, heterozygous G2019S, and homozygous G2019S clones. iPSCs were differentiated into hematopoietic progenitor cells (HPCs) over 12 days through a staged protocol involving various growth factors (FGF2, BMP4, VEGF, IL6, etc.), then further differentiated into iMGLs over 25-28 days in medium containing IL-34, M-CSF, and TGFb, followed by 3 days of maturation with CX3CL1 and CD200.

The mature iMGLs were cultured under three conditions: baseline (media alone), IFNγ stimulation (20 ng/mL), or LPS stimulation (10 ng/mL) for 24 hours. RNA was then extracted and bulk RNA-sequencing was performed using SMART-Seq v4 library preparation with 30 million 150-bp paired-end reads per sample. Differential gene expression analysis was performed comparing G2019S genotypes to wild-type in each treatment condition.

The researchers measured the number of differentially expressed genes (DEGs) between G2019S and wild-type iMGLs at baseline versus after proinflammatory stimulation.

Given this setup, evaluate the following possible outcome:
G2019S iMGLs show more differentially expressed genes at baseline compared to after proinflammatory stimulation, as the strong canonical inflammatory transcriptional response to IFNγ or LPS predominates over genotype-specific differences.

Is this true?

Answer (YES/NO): NO